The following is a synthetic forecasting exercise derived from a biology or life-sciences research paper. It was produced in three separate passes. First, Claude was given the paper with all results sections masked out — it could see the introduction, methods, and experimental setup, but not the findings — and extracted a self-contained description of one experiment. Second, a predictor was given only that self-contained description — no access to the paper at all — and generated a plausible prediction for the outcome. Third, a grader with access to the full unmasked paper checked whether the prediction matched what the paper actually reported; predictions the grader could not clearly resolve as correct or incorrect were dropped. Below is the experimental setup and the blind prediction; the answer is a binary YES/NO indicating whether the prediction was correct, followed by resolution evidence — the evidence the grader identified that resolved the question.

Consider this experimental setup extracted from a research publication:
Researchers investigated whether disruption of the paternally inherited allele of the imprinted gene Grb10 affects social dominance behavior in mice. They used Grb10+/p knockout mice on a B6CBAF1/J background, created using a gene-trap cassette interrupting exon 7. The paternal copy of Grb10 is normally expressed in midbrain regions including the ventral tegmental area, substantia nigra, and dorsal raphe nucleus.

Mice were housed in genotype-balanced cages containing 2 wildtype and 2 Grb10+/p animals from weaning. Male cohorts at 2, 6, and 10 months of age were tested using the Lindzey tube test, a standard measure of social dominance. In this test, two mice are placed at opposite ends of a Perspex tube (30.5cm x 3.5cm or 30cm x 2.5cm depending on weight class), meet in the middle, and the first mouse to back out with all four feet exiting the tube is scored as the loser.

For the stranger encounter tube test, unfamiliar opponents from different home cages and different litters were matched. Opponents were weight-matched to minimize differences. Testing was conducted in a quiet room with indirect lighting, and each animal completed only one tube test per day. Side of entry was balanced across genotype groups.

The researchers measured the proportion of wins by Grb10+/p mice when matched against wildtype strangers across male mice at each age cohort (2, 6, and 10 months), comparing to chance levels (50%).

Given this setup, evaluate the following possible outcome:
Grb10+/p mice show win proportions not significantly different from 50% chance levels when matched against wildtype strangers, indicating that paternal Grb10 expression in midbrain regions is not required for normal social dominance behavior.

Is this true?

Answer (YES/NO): YES